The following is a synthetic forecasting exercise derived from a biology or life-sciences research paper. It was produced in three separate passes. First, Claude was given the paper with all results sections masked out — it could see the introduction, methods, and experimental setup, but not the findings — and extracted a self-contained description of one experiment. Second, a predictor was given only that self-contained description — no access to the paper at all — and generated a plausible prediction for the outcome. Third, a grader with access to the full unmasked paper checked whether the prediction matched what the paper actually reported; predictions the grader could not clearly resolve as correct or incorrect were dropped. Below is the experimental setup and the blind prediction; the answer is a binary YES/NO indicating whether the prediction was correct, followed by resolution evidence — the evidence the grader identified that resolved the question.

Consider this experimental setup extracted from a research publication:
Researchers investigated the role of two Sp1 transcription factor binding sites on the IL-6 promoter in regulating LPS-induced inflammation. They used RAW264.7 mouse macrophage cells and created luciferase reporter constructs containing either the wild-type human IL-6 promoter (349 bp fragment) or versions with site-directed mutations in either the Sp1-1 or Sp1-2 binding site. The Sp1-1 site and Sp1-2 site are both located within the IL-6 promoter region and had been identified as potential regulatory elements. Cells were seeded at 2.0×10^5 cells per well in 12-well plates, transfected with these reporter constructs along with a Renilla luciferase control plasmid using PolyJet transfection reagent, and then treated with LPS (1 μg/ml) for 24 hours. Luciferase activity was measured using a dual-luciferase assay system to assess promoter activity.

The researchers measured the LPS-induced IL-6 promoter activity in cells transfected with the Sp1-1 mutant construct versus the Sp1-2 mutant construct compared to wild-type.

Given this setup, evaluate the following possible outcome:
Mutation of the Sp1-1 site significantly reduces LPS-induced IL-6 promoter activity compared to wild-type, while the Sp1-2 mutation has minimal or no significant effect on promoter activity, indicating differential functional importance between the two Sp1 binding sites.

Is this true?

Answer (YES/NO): NO